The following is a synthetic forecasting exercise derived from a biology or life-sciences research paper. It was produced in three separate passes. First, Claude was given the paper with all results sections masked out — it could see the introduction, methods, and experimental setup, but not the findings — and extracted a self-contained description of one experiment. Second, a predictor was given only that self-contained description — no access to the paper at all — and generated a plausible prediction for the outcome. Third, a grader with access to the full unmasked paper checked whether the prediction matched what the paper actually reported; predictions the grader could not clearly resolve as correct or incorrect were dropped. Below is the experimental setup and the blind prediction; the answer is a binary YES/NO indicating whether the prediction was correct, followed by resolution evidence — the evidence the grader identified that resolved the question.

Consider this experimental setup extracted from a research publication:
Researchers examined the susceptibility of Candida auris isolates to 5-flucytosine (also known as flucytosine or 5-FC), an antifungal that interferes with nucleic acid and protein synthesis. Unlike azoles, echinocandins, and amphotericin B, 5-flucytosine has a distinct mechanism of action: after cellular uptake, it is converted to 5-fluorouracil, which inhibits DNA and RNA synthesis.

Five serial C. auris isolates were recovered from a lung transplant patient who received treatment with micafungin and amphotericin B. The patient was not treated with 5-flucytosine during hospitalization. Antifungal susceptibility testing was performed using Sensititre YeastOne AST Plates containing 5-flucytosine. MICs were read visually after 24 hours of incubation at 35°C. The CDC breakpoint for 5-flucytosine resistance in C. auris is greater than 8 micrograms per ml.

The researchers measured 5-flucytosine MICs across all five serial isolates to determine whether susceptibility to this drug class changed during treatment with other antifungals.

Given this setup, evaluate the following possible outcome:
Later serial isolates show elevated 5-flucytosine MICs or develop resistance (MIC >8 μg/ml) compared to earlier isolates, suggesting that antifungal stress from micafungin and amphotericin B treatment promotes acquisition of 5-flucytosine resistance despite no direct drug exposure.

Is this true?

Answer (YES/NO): NO